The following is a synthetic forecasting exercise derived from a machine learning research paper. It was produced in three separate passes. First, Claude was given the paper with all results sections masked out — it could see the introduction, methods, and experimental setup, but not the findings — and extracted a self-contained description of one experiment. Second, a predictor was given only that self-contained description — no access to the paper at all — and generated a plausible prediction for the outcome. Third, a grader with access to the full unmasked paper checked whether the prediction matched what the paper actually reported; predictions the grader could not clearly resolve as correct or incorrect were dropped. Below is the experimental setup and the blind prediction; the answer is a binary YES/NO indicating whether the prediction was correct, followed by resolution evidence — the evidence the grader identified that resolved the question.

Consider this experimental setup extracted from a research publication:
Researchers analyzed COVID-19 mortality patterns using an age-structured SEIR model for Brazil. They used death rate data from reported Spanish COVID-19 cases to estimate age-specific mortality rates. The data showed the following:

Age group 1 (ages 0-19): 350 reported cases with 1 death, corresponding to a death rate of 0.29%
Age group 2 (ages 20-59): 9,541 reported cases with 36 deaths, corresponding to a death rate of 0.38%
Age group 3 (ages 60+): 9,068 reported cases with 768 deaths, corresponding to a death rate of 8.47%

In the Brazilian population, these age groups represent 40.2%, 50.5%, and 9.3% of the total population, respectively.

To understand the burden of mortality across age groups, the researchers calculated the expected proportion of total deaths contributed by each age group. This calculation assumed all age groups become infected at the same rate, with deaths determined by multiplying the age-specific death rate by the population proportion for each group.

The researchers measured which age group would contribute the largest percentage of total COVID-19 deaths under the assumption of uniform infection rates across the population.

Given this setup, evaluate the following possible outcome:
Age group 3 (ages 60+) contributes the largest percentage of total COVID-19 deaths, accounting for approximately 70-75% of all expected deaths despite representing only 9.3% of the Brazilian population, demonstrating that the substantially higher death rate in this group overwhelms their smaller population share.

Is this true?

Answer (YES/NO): YES